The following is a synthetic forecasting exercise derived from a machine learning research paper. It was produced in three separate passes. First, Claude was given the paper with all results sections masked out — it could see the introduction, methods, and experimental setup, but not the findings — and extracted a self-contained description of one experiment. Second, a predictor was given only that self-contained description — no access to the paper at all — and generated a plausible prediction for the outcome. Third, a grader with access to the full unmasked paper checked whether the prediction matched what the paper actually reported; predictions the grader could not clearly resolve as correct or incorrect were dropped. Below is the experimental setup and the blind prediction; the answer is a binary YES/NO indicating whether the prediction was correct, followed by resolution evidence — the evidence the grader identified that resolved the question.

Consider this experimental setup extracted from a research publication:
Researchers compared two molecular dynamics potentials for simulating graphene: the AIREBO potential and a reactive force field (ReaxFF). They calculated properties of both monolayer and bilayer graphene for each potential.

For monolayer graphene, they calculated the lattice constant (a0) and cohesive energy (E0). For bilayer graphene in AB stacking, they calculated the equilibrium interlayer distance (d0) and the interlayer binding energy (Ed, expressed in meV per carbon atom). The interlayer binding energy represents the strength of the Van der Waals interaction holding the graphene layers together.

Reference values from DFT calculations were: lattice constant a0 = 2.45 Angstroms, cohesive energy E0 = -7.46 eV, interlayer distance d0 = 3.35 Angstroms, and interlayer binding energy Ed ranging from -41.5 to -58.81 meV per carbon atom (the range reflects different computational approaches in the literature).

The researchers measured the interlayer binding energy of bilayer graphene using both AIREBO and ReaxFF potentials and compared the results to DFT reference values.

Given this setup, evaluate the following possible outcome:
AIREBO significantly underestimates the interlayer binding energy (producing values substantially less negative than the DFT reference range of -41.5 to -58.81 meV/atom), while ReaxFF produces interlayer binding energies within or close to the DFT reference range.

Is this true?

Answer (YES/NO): NO